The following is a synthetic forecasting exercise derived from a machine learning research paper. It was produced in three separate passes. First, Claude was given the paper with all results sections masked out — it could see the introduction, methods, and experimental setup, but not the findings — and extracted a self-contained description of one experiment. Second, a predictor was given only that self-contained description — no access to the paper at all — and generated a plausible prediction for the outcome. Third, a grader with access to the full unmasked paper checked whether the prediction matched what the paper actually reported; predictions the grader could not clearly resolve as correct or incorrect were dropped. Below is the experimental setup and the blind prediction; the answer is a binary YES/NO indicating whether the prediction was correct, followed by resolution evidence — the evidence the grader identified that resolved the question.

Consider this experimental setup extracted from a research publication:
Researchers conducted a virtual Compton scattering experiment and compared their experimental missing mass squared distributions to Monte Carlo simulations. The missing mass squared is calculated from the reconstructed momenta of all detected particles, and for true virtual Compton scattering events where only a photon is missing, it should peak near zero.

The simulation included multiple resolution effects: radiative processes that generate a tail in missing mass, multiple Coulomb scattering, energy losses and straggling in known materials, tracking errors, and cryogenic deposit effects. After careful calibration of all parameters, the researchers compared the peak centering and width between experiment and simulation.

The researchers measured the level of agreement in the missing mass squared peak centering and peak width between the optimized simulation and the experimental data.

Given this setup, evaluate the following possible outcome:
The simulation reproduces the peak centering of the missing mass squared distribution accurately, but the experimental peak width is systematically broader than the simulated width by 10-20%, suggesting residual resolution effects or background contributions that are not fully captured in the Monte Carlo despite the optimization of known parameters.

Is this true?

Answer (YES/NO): NO